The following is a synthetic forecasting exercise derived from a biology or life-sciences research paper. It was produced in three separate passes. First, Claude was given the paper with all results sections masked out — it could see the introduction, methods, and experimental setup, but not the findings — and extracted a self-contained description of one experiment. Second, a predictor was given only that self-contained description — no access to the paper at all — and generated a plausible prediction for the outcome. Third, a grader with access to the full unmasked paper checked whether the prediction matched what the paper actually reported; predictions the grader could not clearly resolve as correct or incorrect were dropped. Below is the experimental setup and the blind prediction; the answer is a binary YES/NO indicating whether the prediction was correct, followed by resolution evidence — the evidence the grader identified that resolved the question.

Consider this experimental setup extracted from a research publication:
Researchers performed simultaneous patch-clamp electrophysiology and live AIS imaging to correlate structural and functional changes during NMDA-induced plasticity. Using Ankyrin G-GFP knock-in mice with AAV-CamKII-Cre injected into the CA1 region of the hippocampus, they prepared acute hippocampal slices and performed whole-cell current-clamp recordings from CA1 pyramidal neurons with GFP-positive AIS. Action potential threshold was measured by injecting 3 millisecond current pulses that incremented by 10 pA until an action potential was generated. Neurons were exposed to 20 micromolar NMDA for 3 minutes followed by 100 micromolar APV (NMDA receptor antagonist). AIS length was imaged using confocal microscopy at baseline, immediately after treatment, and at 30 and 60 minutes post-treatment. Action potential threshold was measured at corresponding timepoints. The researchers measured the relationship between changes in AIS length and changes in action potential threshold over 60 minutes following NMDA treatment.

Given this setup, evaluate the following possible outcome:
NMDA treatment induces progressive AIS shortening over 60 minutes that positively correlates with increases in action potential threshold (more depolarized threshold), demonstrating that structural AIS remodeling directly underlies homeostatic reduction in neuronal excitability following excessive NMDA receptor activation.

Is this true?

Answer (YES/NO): YES